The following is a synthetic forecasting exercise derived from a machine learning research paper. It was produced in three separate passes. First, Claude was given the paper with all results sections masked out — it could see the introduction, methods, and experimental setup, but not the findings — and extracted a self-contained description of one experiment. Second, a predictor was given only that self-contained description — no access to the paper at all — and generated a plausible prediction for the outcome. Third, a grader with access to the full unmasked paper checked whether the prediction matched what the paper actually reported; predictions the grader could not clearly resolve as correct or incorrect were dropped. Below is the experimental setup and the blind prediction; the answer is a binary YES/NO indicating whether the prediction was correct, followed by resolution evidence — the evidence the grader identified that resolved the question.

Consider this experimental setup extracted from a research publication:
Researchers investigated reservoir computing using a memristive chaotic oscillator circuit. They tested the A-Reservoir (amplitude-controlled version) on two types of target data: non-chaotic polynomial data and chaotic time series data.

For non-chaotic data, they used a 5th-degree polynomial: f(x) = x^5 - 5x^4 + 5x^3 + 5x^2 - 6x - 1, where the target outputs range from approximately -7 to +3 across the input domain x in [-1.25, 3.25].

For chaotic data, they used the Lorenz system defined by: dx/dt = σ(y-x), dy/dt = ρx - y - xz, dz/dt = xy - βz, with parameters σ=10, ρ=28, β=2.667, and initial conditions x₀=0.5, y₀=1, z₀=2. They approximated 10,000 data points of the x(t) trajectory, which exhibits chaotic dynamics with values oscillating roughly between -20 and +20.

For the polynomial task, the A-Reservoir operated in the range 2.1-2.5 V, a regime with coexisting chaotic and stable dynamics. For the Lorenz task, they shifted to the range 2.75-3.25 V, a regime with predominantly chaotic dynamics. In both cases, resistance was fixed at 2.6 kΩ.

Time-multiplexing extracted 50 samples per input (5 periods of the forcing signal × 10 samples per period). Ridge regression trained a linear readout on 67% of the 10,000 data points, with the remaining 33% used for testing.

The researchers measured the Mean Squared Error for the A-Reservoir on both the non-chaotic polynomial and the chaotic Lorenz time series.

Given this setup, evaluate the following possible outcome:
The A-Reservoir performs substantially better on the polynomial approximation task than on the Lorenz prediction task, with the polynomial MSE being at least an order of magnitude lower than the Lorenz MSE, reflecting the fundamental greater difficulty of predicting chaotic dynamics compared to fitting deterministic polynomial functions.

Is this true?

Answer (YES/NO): YES